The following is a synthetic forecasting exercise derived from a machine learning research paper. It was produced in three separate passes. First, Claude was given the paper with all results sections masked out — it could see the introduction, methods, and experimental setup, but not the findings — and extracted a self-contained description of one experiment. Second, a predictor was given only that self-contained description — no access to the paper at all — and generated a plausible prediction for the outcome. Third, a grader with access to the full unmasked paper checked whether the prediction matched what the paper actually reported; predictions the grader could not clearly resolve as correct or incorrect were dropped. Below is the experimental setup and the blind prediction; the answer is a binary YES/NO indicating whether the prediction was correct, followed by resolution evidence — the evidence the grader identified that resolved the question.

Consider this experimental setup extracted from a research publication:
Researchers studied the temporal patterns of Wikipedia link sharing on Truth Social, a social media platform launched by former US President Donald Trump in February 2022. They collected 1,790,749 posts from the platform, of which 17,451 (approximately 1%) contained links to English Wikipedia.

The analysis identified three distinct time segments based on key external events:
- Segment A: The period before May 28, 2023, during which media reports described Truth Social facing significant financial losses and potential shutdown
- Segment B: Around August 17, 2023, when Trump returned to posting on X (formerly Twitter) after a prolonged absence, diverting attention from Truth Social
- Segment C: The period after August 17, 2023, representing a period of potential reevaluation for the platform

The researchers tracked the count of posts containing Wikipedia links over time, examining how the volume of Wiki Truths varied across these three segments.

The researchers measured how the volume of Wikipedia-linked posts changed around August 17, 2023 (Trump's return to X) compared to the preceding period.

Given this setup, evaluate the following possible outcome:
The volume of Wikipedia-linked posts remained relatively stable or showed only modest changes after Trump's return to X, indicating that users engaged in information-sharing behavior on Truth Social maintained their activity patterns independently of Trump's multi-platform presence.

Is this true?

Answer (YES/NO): NO